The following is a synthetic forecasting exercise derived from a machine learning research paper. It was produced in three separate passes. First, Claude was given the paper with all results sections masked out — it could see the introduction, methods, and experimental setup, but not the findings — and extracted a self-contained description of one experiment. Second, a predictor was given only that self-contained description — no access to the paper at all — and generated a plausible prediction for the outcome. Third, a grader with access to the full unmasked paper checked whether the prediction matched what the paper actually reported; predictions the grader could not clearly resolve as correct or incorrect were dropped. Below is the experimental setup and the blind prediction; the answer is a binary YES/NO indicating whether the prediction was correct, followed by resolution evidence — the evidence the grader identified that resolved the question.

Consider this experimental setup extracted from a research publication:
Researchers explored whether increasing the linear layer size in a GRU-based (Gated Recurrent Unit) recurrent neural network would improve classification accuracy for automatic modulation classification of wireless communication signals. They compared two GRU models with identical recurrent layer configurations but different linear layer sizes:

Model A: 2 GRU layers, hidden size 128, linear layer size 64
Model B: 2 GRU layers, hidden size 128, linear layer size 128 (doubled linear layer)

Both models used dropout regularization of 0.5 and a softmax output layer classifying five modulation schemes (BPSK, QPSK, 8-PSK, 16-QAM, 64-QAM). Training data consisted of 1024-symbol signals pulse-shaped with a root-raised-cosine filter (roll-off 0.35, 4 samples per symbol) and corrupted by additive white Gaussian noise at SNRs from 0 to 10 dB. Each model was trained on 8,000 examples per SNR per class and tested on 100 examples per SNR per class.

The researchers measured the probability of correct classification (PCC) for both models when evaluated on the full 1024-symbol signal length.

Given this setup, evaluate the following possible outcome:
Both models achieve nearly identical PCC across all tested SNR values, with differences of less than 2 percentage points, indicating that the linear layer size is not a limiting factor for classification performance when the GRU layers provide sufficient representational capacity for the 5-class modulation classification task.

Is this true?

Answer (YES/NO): NO